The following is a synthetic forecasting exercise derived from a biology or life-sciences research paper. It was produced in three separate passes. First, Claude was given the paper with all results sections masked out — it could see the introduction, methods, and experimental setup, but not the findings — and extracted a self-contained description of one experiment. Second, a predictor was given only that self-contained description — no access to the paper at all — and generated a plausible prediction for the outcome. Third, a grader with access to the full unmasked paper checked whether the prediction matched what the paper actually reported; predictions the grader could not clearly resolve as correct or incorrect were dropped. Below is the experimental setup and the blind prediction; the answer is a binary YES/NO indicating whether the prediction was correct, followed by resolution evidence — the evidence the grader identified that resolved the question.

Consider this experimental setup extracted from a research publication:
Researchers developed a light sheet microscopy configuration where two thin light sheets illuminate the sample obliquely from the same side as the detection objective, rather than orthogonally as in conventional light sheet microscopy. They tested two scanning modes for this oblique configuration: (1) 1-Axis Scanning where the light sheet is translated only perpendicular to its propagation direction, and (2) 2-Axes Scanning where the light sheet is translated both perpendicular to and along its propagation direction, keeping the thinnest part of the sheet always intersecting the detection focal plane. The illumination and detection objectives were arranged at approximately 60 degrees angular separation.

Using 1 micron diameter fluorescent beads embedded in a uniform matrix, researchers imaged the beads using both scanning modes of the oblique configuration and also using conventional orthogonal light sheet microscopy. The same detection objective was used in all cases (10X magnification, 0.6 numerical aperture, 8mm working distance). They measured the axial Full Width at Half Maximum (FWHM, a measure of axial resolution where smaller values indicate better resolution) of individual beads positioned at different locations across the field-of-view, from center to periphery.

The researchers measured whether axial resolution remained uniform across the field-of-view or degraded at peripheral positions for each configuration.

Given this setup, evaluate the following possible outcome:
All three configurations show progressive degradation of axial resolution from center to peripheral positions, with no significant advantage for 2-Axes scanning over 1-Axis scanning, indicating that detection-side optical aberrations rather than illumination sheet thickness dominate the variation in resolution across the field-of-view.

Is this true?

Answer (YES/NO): NO